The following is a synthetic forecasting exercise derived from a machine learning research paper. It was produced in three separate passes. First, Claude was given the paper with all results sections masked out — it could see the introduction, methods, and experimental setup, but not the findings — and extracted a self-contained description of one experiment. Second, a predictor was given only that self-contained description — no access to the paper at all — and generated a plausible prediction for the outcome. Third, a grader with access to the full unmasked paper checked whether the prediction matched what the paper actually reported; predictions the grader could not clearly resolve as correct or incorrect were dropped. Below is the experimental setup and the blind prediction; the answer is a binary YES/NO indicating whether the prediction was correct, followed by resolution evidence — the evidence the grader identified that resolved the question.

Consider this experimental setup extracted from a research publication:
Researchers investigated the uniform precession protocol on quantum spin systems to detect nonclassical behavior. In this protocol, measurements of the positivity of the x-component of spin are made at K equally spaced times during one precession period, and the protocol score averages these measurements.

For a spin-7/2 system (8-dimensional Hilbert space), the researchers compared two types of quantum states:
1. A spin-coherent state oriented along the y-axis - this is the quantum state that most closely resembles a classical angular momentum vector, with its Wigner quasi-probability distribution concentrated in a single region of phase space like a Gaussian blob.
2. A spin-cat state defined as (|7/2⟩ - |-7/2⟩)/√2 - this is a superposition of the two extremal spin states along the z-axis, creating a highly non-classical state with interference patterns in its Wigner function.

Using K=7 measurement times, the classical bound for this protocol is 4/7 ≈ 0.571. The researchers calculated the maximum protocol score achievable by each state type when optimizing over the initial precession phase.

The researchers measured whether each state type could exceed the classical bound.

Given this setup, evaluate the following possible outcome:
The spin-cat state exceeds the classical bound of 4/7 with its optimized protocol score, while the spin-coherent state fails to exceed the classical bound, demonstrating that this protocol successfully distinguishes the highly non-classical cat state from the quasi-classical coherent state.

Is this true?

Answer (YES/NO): YES